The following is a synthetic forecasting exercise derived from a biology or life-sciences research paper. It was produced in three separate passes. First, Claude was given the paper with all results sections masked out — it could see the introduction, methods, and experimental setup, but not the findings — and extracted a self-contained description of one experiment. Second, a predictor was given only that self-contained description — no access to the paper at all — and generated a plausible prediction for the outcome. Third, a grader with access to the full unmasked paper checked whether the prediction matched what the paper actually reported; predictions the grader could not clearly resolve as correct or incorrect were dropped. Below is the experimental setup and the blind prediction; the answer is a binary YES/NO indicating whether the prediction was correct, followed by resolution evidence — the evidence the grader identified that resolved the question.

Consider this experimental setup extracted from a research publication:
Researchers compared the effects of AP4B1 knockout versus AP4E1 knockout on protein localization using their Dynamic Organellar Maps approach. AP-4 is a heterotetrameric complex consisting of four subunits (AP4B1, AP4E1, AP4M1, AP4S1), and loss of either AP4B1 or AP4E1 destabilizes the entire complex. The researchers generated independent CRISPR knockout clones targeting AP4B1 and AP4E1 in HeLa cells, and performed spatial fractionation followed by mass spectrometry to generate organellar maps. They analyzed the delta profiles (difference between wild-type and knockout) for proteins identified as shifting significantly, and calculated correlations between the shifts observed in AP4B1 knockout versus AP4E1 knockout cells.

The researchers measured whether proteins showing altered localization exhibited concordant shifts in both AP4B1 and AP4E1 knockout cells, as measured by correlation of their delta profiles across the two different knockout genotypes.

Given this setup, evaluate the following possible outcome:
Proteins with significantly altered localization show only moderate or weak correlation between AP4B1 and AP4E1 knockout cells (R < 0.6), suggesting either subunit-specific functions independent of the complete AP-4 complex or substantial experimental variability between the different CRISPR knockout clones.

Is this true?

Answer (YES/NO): NO